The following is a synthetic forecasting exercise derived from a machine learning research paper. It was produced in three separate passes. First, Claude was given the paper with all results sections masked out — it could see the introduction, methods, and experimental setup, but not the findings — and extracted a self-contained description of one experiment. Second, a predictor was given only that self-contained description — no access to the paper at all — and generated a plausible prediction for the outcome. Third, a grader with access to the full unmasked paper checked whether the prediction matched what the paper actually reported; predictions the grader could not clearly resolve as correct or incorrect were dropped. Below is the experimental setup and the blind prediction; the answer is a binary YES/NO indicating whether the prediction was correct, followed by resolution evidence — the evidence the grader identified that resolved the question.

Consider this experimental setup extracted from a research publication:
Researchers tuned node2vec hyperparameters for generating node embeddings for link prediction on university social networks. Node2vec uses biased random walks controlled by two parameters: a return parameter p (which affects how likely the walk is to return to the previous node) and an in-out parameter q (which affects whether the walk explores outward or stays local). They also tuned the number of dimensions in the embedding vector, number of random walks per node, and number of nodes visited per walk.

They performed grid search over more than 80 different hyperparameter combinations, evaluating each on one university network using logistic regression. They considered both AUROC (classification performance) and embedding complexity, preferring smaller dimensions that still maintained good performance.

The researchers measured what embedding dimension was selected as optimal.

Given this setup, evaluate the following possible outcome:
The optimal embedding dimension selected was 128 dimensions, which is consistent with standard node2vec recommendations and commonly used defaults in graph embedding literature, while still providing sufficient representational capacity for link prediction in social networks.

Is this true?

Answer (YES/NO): NO